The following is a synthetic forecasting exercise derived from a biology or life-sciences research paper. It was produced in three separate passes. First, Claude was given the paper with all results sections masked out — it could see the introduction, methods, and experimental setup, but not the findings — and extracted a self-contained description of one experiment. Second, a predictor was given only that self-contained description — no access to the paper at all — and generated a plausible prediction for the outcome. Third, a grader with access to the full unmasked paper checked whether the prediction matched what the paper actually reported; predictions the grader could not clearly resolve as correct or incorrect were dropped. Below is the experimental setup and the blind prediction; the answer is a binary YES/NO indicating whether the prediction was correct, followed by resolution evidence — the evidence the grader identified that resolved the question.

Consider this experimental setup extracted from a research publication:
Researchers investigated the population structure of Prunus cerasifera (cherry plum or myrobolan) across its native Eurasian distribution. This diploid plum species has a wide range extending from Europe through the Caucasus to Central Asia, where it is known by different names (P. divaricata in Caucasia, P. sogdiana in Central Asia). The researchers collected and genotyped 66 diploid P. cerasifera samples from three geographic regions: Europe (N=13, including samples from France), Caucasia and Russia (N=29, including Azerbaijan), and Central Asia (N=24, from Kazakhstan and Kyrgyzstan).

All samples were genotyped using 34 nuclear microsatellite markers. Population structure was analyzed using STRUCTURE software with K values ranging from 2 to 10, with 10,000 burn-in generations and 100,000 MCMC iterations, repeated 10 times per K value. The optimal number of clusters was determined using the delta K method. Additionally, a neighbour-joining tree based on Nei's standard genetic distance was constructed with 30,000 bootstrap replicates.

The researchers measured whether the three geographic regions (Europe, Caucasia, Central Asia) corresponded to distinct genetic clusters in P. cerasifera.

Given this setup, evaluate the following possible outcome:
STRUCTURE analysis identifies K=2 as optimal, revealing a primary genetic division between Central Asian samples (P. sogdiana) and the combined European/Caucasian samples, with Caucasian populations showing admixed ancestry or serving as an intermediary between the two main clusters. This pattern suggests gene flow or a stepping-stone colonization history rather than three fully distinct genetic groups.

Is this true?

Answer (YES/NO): NO